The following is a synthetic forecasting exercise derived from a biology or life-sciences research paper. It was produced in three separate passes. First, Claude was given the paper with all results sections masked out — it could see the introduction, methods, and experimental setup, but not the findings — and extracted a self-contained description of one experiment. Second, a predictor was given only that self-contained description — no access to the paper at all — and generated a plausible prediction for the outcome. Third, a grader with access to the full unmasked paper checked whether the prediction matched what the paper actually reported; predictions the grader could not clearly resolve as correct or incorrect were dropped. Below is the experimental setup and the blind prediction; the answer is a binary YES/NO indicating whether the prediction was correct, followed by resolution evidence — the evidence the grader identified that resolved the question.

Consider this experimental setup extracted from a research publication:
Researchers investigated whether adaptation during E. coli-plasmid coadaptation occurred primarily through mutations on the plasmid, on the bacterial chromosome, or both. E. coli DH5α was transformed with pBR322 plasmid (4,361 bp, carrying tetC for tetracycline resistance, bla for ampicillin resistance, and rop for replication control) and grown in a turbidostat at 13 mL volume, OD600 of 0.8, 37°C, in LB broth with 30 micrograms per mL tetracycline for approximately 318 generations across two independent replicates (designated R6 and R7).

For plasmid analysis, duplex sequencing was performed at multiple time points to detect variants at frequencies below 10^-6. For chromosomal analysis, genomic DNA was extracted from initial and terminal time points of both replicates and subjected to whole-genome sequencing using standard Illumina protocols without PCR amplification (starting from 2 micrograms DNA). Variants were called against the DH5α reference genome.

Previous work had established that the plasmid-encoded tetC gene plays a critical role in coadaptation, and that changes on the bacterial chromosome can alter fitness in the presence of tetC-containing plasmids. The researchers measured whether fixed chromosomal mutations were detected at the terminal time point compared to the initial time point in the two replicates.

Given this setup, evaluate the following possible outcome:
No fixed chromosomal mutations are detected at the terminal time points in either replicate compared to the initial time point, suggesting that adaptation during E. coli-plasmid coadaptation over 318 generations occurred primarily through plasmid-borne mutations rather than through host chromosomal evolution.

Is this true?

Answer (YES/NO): NO